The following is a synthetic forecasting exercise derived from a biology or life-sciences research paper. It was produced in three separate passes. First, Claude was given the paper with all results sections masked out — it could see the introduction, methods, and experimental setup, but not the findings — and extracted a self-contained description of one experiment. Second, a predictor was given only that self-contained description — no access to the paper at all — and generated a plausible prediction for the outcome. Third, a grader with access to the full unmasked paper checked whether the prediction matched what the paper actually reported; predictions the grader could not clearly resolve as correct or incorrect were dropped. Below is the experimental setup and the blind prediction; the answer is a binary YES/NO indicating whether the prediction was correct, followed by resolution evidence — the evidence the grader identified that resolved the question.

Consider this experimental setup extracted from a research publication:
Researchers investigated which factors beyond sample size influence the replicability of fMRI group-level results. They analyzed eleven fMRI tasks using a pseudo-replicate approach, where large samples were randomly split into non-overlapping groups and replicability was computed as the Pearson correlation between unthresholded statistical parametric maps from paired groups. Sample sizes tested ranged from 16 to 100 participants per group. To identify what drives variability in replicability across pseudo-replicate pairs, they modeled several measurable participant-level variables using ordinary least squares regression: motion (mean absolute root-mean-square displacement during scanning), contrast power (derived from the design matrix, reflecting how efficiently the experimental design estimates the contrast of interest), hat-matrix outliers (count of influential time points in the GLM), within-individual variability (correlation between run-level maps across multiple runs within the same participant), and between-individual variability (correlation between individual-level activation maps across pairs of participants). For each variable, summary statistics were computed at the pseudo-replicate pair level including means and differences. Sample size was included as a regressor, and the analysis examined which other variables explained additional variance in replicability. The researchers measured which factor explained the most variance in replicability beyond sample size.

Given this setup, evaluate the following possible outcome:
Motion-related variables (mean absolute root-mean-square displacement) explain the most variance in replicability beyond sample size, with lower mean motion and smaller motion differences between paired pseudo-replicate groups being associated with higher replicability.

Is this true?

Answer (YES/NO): NO